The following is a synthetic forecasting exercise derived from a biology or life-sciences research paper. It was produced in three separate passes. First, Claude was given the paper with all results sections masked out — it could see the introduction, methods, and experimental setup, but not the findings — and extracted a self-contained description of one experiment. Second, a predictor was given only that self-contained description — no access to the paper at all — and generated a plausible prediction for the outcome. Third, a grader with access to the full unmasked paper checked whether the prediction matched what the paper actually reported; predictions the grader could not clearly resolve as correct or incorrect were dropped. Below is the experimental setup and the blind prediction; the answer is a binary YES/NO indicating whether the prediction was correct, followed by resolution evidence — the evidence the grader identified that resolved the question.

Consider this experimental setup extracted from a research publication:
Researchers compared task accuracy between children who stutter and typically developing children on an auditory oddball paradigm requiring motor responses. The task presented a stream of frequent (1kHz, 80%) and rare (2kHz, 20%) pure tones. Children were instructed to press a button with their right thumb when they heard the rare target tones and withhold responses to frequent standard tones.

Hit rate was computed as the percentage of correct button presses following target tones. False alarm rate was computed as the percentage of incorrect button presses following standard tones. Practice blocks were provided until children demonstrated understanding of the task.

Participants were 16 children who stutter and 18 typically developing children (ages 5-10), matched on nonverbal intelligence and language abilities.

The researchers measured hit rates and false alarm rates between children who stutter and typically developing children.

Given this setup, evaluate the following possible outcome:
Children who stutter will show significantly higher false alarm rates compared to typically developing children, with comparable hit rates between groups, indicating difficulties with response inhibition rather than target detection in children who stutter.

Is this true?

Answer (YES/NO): NO